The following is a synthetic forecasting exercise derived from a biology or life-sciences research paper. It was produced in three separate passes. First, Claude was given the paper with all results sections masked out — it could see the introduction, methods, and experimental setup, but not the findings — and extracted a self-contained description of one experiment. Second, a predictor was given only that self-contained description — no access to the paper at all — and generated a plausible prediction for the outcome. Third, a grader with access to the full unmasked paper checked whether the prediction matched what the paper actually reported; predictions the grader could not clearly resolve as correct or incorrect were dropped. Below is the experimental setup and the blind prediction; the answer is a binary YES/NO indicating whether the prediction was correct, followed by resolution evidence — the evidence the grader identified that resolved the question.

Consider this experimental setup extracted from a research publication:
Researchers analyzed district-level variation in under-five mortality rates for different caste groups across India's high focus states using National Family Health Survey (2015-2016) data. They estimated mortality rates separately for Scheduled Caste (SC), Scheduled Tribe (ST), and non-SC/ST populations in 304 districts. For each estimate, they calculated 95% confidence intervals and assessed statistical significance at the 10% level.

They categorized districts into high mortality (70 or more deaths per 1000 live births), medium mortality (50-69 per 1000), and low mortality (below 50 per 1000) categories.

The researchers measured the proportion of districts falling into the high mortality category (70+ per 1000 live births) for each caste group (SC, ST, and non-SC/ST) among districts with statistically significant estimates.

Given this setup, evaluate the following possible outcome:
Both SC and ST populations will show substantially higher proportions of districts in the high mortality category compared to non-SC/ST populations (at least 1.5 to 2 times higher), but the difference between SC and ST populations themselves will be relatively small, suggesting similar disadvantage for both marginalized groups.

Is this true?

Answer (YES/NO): NO